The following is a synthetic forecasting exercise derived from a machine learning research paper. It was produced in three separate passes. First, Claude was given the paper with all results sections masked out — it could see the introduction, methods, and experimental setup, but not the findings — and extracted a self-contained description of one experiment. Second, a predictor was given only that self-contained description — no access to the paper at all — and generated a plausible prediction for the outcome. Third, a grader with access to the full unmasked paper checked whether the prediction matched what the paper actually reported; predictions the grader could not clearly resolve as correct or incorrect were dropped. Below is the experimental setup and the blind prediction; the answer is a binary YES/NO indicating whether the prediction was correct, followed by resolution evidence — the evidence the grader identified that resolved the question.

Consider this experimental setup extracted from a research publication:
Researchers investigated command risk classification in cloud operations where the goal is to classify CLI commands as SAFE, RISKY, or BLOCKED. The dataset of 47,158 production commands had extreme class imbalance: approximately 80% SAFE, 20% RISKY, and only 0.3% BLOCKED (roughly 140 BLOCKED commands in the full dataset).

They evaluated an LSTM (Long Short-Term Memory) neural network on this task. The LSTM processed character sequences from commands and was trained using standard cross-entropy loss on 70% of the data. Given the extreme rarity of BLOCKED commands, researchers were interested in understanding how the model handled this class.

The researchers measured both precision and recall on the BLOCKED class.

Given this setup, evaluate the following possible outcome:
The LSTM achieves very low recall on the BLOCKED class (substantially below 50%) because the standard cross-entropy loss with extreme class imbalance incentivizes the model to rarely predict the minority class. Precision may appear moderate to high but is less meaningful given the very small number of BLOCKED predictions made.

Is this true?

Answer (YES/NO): YES